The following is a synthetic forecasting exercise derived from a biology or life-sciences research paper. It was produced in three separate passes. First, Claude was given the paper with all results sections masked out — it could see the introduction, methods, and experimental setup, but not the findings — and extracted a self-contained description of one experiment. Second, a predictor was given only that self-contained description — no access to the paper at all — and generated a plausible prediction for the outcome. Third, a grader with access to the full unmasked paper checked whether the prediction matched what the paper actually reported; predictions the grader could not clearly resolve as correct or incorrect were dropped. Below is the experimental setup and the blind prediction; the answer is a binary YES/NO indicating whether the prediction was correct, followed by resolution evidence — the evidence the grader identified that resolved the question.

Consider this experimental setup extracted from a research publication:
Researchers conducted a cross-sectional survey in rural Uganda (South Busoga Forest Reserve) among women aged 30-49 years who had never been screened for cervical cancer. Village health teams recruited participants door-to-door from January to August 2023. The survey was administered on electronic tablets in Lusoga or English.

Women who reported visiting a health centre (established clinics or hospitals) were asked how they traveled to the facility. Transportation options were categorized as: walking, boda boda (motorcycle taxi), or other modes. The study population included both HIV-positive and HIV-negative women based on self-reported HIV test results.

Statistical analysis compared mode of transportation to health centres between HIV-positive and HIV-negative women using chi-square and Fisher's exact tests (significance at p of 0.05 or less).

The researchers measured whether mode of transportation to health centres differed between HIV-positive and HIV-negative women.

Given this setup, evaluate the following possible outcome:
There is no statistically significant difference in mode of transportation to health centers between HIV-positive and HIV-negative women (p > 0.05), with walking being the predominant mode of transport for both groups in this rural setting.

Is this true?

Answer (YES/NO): YES